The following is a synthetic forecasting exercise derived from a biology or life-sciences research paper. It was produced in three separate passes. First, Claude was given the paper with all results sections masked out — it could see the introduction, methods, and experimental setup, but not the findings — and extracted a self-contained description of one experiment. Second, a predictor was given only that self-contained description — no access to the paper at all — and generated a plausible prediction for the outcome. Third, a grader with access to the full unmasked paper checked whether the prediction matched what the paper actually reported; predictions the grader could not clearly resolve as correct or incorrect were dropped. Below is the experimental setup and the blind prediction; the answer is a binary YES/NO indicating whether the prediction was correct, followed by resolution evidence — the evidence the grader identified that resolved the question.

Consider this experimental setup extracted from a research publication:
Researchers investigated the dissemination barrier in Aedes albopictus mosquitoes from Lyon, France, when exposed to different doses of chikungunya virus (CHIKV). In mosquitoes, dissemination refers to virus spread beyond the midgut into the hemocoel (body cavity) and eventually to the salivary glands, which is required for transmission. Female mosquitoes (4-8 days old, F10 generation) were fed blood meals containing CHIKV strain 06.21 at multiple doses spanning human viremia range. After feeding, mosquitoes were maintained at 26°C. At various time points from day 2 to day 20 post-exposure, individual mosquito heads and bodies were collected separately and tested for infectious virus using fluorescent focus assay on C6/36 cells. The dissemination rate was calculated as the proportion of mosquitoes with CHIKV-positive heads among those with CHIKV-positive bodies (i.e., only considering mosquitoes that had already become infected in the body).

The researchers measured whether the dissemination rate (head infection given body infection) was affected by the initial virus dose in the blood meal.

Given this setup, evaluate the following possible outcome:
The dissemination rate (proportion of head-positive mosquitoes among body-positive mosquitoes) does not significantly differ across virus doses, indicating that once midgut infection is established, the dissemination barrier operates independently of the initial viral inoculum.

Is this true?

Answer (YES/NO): NO